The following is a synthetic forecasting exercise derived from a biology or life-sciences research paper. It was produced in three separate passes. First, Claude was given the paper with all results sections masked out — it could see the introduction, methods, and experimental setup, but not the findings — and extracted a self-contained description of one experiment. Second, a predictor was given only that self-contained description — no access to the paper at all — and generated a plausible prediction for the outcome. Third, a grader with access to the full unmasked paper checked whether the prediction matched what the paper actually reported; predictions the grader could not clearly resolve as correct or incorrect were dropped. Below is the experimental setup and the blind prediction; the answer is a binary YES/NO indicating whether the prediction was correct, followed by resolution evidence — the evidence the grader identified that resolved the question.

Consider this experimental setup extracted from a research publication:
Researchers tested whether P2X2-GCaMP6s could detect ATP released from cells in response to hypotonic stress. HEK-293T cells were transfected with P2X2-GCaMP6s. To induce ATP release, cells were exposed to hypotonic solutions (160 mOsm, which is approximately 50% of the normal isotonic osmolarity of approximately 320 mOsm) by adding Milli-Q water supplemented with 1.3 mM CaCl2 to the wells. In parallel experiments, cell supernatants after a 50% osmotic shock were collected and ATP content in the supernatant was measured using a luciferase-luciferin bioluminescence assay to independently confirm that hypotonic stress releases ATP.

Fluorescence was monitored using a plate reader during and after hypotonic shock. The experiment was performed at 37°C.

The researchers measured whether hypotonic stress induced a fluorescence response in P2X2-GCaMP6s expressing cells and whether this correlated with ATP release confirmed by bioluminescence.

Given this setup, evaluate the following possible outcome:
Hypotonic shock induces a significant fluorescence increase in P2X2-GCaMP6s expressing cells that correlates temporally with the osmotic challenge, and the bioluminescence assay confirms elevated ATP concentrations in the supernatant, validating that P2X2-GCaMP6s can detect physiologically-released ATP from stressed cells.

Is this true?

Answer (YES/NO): YES